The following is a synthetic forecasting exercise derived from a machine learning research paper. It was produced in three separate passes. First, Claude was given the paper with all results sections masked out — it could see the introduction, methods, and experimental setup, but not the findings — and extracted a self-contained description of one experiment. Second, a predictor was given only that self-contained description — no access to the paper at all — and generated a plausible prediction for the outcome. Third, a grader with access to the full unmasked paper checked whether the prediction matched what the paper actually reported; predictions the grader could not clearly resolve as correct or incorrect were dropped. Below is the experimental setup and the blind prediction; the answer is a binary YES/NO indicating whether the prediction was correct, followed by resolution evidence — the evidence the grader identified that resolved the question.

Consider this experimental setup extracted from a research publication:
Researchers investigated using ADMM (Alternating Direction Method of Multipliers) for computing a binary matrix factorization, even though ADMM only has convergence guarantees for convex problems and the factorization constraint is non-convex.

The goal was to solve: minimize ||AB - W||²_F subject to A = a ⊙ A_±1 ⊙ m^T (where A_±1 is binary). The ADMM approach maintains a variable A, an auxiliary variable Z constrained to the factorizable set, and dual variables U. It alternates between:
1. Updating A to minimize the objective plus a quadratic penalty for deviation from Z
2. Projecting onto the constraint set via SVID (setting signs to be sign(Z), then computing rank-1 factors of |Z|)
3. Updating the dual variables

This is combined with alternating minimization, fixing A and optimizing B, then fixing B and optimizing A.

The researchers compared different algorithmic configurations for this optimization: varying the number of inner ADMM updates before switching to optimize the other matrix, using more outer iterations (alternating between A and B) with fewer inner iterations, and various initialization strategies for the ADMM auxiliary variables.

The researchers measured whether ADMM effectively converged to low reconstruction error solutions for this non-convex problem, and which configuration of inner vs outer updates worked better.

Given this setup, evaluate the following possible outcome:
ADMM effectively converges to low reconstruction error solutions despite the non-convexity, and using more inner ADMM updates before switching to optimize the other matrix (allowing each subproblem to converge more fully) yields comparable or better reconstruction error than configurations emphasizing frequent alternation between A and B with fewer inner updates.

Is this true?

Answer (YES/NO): NO